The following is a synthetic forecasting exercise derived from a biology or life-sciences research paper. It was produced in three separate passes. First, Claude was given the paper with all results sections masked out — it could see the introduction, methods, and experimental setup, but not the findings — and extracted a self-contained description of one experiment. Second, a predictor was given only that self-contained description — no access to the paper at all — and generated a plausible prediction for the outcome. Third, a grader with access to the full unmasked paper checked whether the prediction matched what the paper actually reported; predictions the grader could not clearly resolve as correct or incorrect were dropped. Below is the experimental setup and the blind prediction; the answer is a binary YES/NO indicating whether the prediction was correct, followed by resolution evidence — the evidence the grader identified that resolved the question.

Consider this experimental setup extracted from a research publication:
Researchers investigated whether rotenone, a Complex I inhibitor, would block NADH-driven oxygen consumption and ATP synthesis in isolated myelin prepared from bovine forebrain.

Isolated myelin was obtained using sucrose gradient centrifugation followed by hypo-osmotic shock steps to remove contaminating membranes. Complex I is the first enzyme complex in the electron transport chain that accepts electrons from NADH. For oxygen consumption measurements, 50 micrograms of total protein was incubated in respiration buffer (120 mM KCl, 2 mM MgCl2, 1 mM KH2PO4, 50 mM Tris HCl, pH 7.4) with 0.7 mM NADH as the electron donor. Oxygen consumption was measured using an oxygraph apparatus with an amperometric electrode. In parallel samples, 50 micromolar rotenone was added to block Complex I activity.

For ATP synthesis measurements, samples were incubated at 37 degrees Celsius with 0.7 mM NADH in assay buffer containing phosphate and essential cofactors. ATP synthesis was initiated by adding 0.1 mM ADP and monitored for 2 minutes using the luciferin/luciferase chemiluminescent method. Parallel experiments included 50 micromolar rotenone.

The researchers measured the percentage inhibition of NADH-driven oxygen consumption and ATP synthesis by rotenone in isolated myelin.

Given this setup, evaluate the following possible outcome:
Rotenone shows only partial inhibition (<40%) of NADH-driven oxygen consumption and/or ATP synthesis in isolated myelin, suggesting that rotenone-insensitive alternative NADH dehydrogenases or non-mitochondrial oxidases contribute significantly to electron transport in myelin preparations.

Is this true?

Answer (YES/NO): NO